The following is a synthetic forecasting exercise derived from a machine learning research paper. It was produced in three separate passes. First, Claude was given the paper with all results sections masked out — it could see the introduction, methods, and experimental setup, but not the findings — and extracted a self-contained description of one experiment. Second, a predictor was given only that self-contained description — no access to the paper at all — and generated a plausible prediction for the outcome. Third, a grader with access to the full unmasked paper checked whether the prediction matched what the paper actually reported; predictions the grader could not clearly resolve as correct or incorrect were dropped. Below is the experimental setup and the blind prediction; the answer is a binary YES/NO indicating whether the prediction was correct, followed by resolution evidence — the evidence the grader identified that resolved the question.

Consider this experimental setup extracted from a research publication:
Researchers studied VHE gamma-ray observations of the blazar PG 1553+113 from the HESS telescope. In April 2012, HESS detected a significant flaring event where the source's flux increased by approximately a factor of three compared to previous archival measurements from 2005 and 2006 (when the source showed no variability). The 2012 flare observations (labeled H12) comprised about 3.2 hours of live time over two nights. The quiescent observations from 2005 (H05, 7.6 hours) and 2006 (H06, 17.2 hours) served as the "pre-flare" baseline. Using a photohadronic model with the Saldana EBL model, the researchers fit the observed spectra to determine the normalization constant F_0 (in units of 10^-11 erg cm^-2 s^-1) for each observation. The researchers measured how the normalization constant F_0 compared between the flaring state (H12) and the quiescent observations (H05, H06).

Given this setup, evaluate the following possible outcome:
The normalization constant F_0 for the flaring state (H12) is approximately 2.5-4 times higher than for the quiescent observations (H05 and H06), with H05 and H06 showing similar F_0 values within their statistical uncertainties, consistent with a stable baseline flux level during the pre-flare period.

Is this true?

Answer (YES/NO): NO